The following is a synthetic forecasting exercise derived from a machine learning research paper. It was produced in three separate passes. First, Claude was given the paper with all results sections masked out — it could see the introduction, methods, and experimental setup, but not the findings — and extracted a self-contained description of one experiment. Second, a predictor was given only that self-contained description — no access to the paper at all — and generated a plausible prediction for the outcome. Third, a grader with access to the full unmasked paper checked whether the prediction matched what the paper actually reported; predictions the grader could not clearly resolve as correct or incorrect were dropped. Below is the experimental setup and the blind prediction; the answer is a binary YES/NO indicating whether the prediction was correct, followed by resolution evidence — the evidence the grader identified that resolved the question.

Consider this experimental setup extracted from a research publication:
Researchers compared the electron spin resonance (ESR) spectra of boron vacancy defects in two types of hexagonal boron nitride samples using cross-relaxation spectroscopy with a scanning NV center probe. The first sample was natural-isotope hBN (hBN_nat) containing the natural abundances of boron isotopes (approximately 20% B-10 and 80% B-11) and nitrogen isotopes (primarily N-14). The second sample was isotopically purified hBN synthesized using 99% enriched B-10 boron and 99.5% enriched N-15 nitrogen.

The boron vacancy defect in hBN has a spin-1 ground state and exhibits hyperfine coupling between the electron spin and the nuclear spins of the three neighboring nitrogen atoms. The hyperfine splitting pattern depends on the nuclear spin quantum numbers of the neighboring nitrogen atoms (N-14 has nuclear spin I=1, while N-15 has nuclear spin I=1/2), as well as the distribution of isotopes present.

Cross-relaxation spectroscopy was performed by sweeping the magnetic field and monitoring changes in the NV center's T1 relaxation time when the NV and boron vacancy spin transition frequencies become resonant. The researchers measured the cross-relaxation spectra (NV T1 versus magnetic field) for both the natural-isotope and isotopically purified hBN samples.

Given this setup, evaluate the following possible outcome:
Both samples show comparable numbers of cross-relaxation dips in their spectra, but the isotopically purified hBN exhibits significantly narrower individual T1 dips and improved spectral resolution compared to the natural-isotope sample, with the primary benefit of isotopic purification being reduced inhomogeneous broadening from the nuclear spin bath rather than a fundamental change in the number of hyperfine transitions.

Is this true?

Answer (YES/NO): NO